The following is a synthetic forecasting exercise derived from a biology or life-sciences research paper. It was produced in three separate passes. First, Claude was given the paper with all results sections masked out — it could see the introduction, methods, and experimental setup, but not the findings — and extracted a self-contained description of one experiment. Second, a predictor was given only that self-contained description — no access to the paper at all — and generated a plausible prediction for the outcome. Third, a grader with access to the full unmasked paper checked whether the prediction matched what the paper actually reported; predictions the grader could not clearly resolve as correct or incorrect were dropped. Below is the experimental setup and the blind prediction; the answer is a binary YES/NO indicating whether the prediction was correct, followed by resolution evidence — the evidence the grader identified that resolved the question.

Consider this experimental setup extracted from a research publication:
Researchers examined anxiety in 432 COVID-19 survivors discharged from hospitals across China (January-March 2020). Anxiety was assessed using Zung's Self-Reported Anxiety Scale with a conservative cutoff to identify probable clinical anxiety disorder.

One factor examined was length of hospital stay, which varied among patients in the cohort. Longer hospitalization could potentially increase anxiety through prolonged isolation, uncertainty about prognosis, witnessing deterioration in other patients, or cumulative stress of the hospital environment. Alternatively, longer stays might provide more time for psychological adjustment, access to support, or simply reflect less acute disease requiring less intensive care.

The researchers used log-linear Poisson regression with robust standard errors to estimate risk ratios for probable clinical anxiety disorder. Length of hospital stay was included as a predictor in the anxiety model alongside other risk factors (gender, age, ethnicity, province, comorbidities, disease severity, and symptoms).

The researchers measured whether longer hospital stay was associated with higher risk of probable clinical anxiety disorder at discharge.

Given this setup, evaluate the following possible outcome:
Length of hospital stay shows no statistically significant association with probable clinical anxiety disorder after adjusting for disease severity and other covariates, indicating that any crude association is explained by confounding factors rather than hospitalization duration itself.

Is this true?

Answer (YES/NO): NO